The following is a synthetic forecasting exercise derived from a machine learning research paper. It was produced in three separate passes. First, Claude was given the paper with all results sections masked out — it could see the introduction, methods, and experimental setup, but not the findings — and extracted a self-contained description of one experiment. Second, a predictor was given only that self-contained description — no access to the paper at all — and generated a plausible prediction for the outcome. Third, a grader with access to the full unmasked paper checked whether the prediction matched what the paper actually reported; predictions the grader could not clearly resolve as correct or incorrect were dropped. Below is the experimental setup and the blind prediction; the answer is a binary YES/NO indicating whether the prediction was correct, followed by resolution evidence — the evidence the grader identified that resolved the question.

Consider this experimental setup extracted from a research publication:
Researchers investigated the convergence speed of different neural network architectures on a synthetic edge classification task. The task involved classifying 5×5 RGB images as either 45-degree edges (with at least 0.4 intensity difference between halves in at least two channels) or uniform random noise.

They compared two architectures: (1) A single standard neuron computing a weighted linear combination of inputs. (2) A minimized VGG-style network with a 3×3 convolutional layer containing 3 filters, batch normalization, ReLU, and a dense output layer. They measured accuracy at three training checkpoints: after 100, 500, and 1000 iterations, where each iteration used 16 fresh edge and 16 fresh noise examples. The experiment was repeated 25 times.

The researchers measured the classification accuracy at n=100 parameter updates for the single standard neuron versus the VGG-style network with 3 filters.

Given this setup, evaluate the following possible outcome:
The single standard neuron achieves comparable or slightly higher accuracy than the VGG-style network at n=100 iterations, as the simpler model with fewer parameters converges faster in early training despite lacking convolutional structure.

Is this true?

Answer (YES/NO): NO